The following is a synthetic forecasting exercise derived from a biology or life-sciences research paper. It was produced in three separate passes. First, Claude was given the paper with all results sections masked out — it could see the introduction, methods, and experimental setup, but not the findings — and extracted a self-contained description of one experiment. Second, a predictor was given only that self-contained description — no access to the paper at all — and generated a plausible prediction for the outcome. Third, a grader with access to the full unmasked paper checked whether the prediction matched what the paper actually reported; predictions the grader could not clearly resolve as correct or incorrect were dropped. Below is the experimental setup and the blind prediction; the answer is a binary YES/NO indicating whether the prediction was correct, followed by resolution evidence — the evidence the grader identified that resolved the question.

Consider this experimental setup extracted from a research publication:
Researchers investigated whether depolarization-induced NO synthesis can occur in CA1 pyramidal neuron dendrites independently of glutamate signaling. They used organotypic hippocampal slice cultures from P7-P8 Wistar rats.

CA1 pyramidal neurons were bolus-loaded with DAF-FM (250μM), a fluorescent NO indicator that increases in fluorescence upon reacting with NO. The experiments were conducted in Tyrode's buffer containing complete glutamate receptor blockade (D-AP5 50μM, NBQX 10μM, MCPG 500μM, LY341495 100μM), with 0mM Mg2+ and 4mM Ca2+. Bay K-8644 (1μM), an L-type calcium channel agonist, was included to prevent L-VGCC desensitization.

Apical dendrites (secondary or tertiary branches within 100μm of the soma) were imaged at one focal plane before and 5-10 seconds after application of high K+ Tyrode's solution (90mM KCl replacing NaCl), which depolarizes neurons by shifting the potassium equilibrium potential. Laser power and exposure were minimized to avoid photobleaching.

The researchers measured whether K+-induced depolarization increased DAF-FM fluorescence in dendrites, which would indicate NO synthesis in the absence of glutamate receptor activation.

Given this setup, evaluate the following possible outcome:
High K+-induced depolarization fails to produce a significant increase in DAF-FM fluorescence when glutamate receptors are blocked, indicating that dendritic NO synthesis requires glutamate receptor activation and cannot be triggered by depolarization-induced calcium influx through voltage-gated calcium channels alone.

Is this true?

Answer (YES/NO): NO